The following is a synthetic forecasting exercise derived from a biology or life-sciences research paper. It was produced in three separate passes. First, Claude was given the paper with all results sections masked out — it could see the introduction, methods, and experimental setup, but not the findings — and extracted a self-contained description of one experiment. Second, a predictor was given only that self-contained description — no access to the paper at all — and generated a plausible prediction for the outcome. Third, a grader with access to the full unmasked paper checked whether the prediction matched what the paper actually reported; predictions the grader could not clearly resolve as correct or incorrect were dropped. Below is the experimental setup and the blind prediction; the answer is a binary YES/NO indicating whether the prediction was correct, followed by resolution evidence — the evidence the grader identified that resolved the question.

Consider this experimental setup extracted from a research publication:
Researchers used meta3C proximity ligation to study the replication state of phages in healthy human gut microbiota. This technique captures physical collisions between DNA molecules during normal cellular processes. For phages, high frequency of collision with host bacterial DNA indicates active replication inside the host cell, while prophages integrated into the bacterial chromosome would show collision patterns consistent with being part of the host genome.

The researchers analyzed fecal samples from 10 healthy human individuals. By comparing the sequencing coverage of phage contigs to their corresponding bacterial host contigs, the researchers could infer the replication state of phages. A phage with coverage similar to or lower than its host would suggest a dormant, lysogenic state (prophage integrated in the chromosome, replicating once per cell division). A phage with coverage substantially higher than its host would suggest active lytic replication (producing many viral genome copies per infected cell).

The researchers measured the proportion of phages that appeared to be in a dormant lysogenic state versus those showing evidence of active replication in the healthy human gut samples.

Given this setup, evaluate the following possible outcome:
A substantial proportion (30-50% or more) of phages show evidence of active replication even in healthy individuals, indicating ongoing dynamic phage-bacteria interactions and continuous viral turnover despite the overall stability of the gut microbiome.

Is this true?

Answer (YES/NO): NO